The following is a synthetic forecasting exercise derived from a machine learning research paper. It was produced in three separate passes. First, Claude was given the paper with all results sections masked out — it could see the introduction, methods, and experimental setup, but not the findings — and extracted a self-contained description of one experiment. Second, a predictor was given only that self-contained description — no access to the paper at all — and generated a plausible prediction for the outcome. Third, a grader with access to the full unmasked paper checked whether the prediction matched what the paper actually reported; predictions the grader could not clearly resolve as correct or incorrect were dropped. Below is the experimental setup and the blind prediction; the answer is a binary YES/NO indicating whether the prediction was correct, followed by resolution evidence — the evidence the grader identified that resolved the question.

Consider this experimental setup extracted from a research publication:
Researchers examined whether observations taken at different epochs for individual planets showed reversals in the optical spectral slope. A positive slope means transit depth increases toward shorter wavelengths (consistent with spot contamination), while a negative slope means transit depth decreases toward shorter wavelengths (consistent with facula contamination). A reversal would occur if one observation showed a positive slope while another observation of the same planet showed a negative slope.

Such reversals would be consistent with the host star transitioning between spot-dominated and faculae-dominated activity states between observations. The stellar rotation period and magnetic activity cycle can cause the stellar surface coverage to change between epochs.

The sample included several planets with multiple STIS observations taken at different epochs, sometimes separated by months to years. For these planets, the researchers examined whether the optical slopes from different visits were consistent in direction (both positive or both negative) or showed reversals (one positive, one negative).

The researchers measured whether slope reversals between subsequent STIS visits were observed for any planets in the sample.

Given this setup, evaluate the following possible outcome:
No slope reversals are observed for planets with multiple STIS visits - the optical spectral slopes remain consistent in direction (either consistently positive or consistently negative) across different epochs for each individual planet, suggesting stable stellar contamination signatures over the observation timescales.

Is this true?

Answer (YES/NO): NO